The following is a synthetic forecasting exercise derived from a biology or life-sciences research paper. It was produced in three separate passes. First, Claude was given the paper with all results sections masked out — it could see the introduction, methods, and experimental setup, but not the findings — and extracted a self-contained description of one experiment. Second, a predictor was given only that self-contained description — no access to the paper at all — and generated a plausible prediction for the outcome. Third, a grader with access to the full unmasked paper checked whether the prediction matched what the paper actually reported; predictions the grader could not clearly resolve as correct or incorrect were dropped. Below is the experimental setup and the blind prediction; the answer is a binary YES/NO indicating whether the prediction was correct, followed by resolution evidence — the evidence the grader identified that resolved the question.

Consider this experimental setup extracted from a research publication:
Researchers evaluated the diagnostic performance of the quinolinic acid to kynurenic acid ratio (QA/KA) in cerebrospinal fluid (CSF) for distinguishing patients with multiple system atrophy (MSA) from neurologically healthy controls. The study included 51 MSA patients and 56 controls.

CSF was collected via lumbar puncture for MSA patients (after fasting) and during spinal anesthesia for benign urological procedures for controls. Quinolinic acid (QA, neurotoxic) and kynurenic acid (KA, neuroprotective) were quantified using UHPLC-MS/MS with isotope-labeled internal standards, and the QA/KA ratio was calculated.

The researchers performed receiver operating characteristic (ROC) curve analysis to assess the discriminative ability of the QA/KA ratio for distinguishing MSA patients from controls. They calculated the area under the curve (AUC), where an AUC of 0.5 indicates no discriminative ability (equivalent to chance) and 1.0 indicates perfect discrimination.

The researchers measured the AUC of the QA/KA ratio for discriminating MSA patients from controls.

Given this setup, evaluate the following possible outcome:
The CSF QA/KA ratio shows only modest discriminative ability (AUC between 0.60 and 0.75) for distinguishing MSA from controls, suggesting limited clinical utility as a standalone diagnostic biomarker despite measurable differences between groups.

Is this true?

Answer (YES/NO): NO